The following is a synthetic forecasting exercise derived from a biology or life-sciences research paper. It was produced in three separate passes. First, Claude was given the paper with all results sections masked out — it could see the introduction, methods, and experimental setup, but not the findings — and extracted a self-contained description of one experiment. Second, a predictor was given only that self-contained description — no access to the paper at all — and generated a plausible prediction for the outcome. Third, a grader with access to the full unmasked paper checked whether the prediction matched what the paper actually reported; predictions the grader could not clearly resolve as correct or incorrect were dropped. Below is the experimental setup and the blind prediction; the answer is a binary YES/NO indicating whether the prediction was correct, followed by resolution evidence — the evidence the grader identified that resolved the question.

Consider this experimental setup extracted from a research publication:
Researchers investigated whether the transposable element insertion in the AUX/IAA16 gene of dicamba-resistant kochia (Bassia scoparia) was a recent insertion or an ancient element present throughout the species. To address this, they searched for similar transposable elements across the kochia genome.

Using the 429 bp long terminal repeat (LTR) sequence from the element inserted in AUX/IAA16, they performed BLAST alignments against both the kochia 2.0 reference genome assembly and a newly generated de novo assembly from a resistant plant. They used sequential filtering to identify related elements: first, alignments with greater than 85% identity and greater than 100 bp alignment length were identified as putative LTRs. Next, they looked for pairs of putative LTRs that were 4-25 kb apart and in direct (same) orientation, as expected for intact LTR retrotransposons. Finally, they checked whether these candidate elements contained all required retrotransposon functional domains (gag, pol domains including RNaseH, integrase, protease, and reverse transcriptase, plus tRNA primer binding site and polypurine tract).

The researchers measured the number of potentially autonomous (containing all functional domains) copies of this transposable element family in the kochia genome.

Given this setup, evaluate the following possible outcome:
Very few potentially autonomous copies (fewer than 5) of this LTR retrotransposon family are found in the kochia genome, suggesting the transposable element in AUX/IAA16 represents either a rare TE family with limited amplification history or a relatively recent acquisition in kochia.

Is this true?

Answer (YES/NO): YES